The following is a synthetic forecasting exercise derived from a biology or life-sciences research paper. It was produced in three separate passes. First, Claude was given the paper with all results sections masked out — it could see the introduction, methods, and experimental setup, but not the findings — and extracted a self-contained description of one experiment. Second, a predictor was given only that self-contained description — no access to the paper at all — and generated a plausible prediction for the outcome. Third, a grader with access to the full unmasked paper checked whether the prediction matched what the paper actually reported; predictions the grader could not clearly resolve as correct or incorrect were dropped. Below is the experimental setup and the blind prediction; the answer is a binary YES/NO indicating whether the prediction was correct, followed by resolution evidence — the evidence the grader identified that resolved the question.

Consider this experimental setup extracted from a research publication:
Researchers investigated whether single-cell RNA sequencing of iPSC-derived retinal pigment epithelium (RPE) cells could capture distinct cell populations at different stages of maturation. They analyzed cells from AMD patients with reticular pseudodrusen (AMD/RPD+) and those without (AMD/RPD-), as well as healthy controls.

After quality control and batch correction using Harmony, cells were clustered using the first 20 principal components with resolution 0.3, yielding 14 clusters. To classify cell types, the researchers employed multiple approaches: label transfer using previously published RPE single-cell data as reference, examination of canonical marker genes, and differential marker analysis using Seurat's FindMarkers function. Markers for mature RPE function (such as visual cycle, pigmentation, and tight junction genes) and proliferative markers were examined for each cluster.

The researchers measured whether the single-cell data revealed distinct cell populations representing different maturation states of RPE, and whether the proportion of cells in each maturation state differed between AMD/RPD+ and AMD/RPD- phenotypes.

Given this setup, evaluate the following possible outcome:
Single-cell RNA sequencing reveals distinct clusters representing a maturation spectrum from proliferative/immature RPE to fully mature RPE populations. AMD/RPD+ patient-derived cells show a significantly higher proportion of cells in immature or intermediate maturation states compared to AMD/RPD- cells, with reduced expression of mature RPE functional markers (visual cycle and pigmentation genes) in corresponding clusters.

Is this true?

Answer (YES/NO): NO